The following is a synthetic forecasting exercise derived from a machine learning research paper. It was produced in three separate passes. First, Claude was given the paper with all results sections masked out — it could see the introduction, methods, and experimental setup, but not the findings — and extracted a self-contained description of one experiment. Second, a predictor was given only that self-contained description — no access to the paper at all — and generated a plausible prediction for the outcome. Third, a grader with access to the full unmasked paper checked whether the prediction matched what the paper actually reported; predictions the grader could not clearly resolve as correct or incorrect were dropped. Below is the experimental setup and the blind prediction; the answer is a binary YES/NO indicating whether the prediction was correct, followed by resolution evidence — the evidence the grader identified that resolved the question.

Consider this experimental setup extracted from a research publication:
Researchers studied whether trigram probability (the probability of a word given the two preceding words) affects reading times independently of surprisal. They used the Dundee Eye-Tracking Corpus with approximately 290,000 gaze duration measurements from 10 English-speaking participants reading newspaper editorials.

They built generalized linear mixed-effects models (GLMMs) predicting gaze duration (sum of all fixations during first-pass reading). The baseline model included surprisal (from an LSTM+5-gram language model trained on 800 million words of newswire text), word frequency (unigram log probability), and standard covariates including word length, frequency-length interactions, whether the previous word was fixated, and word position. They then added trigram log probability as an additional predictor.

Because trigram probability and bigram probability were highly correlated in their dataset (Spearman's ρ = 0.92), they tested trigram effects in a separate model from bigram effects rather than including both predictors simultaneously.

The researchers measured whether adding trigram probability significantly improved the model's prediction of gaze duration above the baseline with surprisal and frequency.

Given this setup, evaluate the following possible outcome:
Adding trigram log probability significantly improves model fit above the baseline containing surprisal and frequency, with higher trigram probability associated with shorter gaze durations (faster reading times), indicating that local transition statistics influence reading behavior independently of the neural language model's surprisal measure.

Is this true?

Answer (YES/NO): YES